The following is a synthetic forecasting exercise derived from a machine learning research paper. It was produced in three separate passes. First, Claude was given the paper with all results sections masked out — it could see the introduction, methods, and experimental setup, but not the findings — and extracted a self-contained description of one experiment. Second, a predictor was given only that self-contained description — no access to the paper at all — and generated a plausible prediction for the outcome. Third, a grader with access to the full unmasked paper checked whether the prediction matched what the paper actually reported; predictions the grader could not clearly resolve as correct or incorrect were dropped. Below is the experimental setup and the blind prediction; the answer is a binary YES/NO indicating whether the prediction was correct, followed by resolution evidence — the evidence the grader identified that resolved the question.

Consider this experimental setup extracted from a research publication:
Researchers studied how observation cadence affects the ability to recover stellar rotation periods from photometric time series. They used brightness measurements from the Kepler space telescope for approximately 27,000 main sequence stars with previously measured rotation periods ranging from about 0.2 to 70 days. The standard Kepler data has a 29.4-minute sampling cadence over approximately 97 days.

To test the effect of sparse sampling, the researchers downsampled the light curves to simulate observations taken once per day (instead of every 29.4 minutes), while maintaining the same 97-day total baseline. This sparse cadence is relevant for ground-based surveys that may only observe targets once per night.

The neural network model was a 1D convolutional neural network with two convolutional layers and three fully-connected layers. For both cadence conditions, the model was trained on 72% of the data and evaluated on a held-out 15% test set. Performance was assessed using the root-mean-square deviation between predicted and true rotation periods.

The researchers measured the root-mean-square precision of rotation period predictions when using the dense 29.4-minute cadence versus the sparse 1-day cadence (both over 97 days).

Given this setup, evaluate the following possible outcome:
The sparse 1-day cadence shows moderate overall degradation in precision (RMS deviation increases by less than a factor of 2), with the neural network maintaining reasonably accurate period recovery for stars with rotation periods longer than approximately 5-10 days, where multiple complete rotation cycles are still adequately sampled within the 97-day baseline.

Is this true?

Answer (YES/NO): YES